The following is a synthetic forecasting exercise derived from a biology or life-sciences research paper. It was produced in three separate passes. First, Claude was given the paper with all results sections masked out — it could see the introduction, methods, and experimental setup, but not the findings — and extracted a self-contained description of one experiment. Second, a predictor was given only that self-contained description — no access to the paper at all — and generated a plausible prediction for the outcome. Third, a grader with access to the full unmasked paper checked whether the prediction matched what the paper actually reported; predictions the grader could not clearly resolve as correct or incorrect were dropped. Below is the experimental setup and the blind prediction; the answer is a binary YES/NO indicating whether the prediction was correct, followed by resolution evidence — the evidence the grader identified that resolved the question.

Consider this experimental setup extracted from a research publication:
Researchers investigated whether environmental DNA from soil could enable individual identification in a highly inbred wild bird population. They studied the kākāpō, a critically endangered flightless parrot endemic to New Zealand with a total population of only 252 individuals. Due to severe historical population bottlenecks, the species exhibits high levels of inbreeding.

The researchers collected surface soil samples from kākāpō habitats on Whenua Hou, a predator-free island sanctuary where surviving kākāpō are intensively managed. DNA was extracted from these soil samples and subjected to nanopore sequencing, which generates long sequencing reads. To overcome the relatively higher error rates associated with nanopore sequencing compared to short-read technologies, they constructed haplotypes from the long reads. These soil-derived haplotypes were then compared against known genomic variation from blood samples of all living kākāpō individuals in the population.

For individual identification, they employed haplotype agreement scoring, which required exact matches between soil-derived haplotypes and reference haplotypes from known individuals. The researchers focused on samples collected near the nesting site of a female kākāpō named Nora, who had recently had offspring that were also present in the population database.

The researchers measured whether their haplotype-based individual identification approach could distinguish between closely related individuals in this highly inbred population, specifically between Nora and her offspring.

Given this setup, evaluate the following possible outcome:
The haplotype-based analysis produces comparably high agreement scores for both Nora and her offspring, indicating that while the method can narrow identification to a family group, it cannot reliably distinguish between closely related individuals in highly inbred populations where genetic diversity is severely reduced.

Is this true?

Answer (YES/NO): YES